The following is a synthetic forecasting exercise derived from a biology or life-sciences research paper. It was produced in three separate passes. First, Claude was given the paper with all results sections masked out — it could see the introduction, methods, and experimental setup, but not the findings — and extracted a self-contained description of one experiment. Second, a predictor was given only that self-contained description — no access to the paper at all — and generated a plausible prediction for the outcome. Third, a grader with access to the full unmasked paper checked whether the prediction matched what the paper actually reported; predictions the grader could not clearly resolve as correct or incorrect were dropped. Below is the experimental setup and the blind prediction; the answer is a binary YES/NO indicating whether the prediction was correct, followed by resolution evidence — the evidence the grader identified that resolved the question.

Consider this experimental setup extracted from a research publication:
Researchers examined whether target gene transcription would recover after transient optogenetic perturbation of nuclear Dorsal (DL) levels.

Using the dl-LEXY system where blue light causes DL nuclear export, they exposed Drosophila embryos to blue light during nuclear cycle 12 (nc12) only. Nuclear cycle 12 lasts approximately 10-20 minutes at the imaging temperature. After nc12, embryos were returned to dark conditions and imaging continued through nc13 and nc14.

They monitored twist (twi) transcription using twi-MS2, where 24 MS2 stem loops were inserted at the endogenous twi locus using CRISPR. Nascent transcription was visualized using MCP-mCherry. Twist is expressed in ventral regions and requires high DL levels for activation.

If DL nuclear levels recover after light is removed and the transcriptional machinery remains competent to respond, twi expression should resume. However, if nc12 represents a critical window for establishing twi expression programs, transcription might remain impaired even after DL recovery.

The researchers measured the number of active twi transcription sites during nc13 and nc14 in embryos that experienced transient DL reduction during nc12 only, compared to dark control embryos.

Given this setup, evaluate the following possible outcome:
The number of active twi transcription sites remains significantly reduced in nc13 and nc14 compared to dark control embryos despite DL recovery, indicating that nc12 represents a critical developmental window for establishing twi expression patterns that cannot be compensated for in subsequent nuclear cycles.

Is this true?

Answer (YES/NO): NO